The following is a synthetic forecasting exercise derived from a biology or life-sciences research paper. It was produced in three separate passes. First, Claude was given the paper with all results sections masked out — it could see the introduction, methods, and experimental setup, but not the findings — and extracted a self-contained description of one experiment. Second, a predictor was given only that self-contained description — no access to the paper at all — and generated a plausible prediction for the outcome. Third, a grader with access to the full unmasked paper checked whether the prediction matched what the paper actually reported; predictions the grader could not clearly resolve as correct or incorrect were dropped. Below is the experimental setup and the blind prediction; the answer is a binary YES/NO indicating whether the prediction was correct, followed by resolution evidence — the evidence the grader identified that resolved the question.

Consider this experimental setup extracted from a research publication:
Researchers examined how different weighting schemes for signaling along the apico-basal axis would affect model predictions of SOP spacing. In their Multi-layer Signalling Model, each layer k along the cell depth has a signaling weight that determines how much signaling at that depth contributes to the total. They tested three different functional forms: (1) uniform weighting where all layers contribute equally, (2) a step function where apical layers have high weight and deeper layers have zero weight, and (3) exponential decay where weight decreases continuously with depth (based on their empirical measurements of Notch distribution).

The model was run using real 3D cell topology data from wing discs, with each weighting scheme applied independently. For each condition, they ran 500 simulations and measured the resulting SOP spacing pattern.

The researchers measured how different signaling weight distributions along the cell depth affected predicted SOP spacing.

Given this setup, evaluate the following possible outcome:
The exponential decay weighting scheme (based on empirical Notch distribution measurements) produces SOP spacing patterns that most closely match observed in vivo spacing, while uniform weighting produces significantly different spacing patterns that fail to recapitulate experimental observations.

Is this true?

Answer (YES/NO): YES